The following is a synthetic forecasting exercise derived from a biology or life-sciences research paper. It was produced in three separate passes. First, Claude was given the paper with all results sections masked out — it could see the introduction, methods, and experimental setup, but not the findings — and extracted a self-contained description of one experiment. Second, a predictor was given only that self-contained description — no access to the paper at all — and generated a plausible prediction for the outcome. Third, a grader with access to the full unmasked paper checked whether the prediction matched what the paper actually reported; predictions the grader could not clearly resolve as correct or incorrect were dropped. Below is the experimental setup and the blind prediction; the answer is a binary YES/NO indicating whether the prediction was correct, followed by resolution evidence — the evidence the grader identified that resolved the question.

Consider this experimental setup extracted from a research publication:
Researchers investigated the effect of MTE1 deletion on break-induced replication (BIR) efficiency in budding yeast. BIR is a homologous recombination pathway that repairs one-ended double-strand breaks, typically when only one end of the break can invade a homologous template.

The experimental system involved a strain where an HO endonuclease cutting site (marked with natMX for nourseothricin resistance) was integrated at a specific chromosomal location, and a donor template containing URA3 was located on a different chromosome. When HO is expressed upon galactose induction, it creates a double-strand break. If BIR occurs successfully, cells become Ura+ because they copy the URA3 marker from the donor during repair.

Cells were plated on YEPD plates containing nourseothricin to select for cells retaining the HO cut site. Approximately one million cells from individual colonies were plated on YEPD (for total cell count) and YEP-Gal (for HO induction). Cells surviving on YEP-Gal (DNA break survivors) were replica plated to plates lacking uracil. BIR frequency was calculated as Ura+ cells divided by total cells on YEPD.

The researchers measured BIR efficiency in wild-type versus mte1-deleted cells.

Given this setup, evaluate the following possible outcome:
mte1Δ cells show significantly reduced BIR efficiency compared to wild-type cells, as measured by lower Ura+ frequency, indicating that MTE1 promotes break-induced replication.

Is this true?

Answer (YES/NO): NO